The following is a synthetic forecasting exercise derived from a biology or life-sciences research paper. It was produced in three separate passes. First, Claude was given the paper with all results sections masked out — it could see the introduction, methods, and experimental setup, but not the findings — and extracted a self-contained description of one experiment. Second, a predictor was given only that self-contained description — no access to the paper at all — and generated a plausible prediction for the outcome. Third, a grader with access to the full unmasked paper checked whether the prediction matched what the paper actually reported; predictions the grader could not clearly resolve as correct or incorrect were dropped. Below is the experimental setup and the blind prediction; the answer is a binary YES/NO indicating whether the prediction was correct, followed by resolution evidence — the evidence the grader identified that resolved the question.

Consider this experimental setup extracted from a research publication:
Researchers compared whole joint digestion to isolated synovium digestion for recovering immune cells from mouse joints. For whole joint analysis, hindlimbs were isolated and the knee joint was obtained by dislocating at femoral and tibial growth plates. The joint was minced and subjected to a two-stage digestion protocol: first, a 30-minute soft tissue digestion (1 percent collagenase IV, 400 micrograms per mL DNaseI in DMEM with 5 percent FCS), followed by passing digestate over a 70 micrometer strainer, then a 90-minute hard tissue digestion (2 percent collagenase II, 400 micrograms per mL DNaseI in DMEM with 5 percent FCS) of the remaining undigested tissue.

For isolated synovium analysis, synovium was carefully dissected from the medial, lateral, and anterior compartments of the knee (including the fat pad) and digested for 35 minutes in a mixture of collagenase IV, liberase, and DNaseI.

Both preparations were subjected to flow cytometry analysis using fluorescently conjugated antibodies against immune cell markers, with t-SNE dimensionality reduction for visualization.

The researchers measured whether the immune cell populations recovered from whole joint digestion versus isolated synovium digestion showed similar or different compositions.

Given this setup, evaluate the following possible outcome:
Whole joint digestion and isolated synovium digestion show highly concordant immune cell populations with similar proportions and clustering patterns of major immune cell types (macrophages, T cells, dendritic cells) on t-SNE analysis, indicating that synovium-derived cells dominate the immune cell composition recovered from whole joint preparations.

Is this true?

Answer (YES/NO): NO